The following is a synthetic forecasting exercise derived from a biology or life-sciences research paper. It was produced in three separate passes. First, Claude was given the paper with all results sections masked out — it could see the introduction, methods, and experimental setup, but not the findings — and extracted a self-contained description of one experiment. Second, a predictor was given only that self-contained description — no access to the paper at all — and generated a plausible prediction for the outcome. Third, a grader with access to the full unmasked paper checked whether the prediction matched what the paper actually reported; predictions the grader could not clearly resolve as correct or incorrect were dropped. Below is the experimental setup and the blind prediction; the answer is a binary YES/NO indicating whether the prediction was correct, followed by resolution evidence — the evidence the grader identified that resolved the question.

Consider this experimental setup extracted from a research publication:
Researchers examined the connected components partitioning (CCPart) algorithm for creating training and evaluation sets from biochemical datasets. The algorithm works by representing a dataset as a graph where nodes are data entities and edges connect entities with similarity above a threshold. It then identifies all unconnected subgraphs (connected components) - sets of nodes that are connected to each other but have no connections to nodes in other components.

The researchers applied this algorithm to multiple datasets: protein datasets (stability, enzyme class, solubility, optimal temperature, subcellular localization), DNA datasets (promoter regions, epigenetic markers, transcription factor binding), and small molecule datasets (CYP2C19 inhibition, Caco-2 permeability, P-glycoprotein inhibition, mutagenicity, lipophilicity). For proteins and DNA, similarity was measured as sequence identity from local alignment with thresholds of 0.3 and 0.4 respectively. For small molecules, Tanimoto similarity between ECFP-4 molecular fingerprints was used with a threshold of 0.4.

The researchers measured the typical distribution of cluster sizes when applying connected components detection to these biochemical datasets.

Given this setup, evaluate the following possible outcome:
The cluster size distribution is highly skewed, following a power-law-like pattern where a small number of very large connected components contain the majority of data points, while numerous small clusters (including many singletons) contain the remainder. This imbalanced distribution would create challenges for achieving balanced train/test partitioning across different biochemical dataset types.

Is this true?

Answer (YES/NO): NO